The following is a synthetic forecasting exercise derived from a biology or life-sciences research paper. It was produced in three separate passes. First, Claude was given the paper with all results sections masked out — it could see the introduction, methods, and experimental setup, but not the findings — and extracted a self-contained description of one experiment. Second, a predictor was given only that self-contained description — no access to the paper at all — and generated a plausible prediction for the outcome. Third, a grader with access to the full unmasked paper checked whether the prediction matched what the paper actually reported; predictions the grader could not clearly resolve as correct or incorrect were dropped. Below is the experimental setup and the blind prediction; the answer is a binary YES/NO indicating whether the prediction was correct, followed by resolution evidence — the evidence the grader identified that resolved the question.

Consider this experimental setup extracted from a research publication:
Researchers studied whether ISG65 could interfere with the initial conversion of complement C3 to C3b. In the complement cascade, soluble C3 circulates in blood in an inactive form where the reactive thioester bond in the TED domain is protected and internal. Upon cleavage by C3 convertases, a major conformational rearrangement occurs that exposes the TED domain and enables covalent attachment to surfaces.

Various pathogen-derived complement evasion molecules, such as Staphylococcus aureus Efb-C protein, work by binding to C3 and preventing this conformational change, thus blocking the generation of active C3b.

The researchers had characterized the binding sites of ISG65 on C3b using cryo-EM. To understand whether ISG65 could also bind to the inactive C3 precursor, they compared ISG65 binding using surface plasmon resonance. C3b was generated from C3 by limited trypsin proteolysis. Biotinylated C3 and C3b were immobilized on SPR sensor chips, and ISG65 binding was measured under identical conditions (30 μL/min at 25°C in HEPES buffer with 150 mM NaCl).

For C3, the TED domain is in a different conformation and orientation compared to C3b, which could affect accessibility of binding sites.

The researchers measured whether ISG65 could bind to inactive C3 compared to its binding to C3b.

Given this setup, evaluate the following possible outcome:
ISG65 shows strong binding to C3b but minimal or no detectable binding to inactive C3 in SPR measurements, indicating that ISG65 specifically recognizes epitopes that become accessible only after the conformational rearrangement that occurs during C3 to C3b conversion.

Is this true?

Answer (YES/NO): NO